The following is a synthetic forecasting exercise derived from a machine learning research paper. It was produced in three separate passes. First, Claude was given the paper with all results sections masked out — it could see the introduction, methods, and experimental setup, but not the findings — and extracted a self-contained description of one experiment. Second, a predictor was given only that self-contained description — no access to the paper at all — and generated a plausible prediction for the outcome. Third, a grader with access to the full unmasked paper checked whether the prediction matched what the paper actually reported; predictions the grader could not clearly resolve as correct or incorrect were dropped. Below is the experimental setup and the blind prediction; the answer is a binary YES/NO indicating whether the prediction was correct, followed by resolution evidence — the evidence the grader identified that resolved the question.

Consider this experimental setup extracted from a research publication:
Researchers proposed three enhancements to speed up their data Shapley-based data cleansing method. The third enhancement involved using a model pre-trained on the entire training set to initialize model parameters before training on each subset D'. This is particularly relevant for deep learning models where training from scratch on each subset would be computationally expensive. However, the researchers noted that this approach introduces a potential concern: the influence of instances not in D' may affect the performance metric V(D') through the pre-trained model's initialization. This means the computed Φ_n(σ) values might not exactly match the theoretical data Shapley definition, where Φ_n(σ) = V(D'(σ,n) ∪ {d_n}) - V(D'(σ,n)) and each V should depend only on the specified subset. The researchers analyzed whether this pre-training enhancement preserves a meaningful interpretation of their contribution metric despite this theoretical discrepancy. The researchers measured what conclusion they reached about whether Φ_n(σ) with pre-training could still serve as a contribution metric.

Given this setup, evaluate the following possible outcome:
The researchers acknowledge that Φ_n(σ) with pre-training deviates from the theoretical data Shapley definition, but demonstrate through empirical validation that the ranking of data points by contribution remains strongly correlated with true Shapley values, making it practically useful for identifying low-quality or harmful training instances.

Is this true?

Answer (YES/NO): NO